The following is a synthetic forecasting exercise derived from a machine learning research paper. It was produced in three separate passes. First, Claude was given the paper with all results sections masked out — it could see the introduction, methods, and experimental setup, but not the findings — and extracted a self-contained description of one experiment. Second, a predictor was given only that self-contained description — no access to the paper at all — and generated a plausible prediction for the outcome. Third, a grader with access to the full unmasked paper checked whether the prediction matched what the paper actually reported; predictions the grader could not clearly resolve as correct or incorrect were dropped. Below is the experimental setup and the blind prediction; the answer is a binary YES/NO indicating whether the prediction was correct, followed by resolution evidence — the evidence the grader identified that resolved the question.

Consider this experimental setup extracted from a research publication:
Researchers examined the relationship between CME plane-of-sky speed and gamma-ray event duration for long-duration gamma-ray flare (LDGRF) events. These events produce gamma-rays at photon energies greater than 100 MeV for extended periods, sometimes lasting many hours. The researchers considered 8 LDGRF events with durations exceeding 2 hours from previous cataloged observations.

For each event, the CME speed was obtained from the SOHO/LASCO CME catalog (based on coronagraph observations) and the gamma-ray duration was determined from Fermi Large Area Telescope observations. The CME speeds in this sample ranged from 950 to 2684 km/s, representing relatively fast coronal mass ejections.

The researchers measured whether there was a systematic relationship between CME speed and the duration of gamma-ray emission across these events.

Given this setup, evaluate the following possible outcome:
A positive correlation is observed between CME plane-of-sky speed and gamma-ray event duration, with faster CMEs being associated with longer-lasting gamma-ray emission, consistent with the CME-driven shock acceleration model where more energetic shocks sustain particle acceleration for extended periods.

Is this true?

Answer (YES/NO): NO